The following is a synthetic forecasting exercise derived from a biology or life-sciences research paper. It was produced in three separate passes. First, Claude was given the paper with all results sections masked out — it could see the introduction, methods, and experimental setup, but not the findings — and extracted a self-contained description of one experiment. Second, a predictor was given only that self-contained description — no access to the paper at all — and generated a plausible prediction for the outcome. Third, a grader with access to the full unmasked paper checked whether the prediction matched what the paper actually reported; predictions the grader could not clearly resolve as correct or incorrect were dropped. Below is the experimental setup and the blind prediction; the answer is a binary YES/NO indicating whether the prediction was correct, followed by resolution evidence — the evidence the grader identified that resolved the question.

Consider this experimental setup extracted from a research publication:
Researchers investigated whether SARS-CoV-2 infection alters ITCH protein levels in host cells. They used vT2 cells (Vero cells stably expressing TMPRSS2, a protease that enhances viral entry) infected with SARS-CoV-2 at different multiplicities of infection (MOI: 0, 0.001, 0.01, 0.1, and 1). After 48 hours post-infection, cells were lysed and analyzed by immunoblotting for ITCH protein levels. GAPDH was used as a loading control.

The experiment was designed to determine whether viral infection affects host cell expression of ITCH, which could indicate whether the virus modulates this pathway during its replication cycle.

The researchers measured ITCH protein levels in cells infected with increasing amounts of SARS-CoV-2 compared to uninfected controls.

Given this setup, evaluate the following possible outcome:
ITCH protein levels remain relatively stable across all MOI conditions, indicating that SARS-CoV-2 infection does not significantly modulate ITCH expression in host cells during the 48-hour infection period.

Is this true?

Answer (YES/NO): NO